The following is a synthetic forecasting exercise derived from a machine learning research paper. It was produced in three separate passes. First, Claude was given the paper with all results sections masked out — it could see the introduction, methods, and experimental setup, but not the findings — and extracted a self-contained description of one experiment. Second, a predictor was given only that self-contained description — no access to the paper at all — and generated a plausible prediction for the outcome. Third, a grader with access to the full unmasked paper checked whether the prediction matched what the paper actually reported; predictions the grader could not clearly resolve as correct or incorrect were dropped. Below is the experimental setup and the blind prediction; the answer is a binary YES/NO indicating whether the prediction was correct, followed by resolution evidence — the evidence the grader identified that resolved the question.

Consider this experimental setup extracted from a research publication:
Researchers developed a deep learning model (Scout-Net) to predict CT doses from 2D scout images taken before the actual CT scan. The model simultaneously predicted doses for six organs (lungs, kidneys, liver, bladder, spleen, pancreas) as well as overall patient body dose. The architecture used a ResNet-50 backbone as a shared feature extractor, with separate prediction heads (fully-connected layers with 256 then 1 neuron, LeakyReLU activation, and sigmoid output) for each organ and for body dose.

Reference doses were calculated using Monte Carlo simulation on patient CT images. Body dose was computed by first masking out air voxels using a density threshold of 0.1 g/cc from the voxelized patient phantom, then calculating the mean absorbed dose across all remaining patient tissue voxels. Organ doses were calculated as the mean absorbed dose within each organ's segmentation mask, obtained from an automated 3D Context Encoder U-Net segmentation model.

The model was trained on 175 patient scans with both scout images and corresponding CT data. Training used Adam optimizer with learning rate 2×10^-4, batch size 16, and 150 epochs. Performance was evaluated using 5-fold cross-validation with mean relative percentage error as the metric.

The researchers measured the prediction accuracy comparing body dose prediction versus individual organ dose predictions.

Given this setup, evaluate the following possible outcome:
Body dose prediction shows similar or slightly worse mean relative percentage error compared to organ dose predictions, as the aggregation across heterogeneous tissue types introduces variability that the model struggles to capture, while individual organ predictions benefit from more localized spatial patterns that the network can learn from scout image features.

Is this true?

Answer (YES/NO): NO